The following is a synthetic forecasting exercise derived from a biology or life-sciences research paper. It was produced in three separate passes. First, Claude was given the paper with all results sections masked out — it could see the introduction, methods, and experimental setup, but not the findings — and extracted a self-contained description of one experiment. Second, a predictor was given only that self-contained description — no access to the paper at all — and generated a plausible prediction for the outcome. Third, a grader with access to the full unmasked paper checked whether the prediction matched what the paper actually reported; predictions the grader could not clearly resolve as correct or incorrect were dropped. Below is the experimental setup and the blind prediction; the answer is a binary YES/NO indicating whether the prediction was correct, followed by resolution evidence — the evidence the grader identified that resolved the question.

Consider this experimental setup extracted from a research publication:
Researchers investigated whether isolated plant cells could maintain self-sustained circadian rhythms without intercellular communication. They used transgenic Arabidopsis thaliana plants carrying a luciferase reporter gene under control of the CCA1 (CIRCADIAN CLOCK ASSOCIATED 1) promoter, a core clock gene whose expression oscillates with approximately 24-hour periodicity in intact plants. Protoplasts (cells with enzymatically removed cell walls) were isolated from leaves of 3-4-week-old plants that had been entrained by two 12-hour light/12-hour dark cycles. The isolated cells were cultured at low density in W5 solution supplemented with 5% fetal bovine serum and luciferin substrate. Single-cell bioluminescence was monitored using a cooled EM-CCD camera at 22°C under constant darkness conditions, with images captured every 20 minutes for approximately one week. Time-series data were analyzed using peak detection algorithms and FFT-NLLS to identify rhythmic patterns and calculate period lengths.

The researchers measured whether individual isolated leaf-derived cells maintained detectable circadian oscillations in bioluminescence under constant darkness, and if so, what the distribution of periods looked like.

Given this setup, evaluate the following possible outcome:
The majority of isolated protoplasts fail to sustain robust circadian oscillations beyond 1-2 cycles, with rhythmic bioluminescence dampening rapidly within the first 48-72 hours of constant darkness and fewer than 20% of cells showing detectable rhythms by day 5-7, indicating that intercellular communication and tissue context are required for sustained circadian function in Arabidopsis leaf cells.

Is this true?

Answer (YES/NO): NO